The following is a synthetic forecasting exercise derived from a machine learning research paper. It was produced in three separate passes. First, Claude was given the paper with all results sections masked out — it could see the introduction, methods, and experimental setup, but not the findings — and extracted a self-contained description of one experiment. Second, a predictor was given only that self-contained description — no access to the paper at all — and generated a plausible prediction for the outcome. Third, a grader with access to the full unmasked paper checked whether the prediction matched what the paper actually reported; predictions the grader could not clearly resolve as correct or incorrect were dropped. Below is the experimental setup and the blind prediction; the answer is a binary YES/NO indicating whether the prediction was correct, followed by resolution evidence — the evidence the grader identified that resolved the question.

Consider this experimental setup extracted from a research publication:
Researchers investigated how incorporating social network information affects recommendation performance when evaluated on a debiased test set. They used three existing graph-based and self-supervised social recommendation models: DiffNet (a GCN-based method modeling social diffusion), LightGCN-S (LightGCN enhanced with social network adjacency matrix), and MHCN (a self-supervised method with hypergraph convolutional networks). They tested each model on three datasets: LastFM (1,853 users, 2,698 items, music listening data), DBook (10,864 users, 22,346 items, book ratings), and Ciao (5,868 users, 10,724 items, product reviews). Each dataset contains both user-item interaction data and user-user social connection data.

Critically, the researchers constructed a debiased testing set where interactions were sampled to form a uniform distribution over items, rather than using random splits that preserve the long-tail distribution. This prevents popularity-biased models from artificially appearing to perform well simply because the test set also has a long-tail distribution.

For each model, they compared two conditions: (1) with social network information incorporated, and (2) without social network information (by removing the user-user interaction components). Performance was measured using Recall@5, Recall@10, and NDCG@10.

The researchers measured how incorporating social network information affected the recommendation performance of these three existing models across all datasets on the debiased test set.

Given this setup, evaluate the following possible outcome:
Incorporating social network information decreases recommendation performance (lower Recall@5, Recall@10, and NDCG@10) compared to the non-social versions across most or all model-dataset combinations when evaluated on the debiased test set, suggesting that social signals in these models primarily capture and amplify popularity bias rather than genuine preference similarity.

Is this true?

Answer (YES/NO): YES